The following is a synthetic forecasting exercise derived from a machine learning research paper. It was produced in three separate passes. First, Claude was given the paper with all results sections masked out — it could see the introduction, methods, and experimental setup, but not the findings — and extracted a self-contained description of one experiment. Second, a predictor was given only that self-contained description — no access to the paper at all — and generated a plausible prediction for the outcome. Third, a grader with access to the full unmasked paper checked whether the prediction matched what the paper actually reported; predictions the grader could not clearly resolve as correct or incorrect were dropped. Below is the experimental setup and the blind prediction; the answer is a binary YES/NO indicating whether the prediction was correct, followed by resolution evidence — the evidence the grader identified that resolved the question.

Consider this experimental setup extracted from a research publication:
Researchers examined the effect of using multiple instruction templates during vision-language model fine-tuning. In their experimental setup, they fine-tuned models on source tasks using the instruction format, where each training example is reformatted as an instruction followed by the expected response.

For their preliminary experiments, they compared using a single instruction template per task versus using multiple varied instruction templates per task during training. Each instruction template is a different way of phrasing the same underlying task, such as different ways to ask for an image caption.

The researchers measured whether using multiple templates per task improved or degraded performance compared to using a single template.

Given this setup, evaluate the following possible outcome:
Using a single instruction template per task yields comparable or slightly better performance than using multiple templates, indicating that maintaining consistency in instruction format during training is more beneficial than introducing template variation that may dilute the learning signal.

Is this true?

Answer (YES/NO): YES